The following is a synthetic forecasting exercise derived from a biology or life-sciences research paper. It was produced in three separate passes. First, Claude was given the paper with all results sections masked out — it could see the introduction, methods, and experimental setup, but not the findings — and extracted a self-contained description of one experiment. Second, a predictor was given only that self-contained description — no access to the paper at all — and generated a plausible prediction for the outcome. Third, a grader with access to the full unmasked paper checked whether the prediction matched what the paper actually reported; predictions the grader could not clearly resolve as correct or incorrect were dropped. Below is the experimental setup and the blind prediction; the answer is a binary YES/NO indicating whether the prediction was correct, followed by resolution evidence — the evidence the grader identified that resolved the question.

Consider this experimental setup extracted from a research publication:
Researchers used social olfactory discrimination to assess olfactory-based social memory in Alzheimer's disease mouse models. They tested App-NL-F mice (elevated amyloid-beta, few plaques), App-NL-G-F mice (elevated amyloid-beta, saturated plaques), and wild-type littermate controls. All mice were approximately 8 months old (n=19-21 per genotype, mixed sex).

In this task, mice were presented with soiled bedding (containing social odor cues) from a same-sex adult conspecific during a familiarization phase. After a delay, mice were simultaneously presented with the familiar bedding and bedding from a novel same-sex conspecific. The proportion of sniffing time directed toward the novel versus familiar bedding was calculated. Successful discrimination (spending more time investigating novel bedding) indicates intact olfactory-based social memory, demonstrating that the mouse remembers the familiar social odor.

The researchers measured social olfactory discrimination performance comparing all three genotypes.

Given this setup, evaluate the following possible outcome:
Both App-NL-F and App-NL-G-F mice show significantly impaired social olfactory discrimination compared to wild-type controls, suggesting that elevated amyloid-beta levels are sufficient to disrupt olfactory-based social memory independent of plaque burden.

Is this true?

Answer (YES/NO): NO